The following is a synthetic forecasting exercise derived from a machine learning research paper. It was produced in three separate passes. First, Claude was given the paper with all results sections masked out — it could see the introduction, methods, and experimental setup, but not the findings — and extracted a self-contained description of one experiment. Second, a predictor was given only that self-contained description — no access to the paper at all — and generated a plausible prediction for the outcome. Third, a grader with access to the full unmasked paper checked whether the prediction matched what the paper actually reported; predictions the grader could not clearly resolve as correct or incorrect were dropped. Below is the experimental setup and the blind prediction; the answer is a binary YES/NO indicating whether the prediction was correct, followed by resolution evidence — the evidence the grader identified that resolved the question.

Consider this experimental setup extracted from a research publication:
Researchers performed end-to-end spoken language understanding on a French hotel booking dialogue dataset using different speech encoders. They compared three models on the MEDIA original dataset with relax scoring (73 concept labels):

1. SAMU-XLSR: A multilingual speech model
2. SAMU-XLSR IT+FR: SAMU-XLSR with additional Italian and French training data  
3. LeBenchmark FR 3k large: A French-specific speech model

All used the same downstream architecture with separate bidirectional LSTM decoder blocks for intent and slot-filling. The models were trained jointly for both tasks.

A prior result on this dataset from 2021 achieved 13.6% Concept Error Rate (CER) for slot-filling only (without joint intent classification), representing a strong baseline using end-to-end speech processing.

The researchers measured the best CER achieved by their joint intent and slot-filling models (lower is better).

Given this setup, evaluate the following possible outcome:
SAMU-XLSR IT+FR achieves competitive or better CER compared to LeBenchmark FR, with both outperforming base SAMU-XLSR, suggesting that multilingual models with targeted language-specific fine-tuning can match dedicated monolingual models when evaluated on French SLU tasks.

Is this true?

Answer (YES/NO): YES